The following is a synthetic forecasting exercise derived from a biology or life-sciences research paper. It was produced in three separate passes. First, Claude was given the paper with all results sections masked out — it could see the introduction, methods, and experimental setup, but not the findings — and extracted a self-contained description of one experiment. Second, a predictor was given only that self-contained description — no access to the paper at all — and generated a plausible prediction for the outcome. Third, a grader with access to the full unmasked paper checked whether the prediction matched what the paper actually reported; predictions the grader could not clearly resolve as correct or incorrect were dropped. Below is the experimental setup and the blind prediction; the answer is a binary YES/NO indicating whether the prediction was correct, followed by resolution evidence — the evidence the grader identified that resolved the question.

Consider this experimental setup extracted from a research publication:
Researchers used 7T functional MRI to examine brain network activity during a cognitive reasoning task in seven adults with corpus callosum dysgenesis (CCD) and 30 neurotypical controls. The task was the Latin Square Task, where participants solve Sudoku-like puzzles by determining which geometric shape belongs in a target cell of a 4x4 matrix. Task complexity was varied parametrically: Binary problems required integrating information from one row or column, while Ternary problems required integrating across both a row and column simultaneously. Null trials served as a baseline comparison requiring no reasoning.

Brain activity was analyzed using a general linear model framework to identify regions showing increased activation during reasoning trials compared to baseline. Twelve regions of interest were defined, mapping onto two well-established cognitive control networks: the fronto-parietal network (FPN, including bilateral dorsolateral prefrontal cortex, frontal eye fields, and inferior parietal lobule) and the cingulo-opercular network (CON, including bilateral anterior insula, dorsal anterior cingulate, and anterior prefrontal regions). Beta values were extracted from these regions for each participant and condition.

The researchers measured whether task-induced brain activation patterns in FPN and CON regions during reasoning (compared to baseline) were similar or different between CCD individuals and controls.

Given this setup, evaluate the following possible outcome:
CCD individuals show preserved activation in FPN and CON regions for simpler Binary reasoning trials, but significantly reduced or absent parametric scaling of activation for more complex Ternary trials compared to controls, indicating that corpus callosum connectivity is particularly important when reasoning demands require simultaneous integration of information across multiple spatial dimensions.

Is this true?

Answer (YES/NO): YES